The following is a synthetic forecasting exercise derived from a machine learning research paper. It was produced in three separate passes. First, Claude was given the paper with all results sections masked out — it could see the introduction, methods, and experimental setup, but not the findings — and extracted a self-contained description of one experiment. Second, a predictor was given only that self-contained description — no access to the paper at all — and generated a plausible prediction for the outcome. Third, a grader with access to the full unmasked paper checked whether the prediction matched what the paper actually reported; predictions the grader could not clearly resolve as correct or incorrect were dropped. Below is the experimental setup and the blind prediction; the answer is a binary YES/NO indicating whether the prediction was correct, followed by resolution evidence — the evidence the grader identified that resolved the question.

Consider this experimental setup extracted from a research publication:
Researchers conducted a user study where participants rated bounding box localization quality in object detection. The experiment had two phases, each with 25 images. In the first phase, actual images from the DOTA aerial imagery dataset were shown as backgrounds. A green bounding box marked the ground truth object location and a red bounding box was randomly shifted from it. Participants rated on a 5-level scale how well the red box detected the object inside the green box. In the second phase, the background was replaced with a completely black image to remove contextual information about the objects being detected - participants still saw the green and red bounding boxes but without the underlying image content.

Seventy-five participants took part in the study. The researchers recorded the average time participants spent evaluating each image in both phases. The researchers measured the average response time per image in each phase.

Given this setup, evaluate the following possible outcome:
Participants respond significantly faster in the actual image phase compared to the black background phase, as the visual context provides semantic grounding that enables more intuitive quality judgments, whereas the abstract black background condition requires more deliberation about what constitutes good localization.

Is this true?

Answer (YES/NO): NO